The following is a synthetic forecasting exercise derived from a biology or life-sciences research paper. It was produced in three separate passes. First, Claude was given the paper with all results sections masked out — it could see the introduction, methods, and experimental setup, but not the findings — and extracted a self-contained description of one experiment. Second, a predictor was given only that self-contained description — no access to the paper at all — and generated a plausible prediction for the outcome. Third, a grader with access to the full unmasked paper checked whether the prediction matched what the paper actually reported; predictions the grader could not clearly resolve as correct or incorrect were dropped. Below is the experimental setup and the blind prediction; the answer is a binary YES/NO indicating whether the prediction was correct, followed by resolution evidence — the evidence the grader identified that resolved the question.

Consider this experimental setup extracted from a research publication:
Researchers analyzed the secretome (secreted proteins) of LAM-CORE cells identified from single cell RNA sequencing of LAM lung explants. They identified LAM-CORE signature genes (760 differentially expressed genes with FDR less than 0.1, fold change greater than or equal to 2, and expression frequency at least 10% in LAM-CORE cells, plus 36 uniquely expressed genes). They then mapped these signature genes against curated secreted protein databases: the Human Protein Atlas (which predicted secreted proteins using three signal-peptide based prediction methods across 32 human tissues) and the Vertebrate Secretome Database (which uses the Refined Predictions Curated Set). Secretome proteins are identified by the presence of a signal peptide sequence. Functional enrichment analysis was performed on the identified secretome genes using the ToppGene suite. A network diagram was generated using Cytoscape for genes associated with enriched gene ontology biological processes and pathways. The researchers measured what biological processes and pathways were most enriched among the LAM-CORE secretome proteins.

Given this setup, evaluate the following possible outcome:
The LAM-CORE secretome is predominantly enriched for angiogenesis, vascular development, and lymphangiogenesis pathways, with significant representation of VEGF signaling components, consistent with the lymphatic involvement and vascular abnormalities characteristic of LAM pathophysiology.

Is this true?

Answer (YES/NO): NO